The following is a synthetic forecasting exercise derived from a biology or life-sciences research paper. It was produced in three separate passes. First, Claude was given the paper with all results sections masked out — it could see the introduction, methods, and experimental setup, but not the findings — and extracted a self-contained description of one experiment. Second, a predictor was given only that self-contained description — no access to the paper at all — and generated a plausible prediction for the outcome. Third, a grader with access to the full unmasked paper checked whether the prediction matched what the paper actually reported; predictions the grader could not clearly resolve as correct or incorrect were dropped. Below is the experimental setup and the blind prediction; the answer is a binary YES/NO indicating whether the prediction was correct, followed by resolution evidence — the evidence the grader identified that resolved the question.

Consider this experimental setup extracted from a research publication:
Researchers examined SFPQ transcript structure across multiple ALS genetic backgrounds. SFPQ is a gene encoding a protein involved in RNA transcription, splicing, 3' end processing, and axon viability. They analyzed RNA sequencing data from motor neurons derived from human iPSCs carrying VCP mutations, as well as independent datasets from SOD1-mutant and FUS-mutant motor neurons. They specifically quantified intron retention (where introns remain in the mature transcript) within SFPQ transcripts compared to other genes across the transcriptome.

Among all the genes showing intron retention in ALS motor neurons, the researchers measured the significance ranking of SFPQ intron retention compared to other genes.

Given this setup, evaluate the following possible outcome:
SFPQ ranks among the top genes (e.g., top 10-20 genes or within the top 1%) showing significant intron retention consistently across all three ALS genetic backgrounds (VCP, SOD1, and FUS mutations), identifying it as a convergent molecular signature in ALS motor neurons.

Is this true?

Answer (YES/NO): YES